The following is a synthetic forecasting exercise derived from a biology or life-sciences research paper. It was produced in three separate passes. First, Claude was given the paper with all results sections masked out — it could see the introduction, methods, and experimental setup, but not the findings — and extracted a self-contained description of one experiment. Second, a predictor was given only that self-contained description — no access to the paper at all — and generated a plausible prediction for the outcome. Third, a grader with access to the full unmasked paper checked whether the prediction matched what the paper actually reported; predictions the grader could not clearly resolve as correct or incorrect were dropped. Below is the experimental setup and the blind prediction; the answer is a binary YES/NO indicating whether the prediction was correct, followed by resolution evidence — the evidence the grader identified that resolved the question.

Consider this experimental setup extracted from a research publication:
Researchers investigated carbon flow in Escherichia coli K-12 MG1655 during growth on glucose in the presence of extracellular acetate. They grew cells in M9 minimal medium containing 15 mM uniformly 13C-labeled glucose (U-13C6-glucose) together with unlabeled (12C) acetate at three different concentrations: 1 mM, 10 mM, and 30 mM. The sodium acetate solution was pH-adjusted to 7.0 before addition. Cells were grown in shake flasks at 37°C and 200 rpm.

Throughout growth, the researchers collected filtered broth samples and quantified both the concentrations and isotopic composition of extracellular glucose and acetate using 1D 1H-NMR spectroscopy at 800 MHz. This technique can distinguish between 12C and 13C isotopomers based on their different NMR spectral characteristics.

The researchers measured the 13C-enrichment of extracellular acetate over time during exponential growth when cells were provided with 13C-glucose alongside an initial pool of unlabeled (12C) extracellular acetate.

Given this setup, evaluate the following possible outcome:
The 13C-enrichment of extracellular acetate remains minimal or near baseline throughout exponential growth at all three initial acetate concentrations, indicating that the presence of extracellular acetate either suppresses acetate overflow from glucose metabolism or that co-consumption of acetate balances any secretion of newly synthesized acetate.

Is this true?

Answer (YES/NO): NO